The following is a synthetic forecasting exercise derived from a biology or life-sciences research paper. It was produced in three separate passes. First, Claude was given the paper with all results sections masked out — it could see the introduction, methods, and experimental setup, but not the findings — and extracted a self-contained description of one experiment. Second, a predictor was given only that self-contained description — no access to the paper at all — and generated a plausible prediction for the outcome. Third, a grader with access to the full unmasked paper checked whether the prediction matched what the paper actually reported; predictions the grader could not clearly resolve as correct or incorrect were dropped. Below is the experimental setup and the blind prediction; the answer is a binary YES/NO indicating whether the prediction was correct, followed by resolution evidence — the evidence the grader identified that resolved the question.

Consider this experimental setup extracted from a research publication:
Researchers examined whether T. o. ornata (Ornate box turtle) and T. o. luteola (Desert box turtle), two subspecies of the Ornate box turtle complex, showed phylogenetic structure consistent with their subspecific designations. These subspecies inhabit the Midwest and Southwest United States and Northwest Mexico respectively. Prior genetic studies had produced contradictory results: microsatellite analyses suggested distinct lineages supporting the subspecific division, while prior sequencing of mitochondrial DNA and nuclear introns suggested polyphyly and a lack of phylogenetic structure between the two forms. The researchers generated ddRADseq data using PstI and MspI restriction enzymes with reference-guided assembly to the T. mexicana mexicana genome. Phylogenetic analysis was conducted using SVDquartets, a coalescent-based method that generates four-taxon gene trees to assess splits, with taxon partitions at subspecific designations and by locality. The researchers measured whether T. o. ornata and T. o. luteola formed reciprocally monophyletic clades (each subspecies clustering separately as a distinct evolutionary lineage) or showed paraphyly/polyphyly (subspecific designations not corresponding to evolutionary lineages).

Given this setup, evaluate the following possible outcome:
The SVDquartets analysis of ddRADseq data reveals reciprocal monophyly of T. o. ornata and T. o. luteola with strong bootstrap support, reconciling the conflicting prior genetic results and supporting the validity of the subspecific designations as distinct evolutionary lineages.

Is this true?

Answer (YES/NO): NO